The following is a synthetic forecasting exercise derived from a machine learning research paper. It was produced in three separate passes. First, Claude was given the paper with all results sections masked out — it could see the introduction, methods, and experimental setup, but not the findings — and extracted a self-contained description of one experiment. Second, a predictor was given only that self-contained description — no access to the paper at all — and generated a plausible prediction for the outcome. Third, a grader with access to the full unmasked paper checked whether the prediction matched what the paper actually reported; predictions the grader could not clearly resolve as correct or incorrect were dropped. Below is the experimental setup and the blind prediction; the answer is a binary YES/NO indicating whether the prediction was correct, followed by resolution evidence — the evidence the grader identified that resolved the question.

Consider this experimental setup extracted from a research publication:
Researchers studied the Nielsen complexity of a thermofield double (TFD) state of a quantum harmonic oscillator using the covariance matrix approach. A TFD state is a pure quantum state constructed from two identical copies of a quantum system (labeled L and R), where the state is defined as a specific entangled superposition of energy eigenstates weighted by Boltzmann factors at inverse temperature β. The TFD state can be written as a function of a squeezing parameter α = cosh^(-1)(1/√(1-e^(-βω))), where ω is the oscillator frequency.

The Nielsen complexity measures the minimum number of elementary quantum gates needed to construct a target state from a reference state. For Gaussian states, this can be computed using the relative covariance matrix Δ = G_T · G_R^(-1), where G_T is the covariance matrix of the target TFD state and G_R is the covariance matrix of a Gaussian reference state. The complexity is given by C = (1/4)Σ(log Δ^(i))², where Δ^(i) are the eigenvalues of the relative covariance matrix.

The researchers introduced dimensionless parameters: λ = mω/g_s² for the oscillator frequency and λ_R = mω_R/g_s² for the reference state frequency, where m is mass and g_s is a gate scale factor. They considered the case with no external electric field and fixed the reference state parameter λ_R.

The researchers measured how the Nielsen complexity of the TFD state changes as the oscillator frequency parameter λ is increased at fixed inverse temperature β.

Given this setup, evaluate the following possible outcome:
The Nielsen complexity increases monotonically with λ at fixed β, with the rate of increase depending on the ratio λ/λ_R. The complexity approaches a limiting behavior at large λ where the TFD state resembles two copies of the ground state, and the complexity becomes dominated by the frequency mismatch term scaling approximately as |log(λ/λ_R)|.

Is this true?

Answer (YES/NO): NO